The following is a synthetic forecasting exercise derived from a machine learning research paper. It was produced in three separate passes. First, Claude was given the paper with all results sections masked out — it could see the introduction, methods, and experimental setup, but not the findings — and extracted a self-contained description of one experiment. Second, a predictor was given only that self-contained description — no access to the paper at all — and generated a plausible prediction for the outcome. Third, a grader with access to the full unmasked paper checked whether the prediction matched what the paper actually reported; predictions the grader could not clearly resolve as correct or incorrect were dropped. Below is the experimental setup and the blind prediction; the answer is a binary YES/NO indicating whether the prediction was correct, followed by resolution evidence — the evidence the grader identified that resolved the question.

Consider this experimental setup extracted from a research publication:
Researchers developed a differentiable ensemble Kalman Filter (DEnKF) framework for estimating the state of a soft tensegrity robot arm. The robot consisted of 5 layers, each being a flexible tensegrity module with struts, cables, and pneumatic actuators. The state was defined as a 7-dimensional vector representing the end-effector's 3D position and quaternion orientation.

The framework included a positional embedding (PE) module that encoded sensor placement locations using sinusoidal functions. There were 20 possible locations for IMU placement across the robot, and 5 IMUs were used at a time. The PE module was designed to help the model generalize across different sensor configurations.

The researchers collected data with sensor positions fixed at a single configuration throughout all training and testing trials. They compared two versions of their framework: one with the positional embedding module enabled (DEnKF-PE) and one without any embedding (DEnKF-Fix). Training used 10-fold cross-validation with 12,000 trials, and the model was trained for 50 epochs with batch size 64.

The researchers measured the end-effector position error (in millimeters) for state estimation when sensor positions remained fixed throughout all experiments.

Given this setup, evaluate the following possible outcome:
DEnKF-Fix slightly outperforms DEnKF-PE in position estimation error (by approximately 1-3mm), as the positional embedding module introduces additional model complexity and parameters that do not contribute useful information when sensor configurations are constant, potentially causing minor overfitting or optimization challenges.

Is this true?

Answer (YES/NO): NO